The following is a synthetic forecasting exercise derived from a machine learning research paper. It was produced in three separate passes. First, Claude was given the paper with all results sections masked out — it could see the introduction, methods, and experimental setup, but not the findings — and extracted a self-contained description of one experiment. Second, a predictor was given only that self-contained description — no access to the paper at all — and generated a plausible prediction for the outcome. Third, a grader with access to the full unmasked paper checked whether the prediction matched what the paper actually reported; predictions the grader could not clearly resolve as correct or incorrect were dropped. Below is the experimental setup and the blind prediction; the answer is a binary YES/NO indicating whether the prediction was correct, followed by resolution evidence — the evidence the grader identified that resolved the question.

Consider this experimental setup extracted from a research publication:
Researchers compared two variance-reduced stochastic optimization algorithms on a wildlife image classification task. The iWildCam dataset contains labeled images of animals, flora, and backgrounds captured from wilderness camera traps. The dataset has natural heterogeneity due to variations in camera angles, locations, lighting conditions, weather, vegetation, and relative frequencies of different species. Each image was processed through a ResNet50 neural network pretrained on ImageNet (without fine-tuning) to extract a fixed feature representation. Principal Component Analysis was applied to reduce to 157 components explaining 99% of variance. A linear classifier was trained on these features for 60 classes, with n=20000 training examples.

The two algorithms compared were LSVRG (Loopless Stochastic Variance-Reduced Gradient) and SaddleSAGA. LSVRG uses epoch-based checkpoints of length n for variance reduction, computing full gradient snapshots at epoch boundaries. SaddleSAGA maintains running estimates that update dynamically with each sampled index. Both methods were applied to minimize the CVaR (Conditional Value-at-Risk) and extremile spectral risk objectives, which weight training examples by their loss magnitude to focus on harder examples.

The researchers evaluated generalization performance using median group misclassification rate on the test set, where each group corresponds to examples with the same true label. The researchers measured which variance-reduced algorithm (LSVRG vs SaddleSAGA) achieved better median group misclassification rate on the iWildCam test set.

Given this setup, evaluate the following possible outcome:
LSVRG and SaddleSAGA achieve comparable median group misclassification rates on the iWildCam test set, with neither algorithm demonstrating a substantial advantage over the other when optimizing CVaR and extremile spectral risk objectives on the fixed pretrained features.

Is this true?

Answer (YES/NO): NO